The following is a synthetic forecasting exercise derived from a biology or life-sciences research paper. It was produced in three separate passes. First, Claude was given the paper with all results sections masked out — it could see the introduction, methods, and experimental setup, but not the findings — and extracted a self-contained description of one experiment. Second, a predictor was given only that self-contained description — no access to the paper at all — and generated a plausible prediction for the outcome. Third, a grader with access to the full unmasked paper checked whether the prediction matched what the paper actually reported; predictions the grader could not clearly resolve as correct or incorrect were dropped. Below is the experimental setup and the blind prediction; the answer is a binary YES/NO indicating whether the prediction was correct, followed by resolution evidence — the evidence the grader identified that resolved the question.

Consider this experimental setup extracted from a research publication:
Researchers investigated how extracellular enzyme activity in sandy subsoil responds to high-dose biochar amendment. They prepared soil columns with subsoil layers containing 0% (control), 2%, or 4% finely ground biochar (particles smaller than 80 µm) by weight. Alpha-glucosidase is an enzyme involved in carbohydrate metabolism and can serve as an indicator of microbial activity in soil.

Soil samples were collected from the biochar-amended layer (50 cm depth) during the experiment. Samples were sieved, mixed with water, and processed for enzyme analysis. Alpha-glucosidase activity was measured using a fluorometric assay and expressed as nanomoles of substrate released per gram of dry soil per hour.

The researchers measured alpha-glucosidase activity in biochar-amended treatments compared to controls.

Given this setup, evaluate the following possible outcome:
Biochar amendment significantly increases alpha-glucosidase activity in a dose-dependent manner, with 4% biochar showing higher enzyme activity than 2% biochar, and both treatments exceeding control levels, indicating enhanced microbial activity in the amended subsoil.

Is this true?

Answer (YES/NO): NO